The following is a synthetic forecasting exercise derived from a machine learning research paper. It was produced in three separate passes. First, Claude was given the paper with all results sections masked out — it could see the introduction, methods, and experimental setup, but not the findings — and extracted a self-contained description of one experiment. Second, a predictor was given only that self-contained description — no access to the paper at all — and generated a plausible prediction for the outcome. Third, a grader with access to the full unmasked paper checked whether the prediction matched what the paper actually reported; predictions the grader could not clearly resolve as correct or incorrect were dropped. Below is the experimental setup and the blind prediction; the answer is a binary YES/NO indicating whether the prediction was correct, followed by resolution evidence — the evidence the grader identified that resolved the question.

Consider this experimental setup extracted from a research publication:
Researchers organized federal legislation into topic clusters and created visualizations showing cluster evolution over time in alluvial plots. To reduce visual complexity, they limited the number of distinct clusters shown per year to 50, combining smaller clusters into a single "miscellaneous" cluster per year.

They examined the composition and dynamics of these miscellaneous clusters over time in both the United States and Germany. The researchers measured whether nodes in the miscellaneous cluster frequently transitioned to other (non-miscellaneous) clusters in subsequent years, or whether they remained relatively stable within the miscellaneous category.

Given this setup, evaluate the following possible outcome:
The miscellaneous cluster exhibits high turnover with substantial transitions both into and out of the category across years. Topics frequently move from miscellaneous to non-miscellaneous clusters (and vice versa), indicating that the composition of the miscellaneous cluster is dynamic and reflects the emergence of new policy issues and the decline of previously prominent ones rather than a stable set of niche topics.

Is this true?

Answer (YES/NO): NO